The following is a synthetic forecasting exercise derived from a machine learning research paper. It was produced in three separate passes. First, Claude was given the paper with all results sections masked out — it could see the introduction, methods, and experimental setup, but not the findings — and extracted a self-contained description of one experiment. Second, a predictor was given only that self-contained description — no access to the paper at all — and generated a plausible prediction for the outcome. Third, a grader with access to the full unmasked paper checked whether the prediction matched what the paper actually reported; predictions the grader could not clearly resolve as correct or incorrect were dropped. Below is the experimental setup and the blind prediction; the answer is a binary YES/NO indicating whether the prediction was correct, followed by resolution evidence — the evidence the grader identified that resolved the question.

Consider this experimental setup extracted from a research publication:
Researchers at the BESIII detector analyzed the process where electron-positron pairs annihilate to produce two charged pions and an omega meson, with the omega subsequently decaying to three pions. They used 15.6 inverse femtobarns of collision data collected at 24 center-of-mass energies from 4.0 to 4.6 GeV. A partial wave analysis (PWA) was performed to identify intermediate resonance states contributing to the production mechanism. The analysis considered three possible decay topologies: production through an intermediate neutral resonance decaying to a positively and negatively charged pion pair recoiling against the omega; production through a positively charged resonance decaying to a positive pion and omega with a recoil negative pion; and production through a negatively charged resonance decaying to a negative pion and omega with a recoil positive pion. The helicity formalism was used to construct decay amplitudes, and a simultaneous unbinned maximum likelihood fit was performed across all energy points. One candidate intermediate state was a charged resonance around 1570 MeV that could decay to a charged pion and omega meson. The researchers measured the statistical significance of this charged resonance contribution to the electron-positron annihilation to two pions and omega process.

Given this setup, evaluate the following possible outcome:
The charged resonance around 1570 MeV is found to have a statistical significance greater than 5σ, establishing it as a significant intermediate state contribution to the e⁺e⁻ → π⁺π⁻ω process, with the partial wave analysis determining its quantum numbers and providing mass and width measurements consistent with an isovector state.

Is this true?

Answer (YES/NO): NO